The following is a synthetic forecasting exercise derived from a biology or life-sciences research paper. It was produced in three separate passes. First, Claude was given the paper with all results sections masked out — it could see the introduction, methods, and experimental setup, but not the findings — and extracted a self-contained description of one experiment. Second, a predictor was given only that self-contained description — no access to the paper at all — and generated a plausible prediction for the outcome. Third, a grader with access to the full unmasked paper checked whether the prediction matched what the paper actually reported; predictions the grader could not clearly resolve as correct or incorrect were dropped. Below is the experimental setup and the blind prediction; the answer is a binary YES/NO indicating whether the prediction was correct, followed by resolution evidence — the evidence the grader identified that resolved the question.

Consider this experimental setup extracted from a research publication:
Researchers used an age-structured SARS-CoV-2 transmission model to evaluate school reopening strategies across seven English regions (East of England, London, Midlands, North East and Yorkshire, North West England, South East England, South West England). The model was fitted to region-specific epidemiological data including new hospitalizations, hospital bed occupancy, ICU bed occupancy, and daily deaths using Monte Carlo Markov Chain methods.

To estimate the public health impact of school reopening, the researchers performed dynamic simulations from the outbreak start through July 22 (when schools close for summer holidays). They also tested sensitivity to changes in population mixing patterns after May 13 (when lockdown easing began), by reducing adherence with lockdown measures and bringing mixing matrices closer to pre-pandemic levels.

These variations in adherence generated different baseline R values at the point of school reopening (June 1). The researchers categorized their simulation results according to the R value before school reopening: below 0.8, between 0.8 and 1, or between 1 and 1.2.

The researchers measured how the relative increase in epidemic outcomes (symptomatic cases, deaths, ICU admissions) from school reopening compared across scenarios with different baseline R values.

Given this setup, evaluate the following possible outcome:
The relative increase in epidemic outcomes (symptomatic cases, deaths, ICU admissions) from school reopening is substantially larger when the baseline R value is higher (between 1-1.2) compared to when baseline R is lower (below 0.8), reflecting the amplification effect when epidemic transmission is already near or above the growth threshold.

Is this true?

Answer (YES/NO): YES